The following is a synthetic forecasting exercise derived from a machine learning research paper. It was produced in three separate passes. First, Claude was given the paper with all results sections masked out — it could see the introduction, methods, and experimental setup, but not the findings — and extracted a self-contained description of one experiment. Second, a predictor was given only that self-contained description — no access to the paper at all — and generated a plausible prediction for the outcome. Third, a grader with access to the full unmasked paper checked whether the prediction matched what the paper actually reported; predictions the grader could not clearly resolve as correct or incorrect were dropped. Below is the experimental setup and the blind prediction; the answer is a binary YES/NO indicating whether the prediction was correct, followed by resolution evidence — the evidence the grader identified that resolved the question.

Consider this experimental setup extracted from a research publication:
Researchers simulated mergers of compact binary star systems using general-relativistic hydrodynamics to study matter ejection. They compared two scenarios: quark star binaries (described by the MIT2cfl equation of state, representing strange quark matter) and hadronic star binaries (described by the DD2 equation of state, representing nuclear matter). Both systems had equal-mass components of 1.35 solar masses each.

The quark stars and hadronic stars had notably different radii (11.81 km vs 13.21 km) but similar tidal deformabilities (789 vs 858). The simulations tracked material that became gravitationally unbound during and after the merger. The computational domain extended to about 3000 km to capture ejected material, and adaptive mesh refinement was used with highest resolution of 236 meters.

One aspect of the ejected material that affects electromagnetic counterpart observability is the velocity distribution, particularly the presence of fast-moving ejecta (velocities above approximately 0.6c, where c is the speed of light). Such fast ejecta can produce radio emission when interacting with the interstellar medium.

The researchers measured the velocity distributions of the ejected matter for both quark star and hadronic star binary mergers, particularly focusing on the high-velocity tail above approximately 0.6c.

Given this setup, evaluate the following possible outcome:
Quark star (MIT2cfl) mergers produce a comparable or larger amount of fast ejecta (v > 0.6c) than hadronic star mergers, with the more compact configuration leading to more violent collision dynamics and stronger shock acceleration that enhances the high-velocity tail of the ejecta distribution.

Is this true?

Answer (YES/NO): NO